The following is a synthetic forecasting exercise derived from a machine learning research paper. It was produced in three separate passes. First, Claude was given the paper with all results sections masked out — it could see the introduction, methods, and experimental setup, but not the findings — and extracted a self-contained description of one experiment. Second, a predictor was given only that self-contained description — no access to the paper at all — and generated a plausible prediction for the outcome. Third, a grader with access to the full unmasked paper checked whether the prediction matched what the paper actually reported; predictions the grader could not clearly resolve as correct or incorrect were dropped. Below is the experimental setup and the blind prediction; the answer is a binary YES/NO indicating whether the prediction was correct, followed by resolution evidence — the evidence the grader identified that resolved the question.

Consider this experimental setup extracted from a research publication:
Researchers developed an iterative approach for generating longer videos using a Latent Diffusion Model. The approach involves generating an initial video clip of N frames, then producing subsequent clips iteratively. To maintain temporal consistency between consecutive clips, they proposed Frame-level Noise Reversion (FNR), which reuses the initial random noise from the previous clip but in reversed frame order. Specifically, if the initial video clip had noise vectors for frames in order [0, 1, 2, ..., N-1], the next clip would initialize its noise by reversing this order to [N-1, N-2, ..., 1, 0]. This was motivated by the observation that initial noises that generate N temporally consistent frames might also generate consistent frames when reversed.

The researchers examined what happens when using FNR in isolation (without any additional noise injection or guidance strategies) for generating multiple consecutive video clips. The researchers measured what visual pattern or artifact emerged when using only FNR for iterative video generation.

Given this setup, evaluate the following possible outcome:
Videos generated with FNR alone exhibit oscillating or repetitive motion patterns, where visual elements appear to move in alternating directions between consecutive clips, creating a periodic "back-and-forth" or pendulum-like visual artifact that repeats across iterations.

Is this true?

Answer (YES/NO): NO